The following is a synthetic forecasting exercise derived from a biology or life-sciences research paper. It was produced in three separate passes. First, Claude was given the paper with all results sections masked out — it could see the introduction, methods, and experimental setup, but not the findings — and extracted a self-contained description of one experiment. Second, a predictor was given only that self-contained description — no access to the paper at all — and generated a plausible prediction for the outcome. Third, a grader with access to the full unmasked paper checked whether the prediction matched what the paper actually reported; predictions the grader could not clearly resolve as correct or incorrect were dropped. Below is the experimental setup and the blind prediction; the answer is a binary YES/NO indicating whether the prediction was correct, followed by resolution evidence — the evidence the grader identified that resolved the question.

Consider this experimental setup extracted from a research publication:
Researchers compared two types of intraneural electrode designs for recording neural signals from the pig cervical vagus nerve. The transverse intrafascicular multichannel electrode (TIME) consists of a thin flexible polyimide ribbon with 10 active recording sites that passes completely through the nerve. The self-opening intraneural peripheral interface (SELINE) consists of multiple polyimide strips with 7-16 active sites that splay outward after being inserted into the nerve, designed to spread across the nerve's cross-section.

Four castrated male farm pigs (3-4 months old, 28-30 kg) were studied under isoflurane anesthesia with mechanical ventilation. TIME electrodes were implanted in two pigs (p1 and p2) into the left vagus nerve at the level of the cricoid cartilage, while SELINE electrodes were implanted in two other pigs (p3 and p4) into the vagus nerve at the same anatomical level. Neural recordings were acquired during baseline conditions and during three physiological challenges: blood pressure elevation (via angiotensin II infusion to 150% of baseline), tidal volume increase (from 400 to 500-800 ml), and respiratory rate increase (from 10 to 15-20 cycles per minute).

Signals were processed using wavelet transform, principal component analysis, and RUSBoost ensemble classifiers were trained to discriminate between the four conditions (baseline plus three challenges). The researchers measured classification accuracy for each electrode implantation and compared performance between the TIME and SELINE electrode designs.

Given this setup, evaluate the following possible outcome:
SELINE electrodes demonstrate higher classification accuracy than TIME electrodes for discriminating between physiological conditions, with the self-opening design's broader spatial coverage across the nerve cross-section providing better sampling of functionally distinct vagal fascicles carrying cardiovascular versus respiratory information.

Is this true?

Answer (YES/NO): NO